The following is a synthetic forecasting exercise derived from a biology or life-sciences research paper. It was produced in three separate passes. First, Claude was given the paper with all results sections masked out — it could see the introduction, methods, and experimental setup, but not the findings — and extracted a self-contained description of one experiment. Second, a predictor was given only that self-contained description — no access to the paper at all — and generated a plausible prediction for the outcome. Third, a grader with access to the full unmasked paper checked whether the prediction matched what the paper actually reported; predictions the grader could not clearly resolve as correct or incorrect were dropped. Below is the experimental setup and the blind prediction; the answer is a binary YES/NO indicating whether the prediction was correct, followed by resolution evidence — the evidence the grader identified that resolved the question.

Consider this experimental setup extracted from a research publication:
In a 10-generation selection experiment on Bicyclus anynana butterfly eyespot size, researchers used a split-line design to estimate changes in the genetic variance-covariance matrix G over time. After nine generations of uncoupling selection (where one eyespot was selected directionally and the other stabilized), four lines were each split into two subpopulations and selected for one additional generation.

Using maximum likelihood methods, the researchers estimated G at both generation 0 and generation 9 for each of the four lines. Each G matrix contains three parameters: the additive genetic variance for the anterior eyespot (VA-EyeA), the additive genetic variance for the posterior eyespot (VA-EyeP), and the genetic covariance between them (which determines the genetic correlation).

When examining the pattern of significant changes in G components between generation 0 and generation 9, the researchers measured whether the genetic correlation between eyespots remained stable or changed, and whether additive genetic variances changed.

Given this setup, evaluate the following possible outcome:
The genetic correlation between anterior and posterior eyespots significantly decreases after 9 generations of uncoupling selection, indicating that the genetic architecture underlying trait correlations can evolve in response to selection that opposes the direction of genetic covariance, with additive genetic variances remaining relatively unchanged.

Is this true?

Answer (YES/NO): NO